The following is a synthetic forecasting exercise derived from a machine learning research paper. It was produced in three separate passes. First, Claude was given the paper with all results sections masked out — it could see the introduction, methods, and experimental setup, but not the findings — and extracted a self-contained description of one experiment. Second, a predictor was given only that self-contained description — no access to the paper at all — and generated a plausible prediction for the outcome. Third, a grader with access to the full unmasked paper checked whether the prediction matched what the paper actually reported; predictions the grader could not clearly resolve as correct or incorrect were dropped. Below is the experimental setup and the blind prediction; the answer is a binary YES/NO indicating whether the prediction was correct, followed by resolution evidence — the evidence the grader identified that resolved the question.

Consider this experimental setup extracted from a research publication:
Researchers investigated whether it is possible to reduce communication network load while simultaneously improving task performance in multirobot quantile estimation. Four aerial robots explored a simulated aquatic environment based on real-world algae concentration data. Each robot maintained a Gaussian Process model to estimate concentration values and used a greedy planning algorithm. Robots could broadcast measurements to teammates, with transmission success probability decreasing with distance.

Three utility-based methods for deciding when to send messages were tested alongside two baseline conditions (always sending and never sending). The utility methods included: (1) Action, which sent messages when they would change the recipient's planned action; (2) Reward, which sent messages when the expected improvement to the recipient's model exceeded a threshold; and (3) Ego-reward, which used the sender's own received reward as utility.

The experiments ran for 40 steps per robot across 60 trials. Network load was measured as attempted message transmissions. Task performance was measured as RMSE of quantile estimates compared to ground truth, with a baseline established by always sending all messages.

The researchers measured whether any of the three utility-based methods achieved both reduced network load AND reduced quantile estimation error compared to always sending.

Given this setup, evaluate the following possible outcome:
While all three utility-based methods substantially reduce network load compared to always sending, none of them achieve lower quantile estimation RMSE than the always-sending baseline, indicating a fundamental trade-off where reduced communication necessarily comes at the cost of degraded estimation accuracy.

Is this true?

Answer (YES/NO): NO